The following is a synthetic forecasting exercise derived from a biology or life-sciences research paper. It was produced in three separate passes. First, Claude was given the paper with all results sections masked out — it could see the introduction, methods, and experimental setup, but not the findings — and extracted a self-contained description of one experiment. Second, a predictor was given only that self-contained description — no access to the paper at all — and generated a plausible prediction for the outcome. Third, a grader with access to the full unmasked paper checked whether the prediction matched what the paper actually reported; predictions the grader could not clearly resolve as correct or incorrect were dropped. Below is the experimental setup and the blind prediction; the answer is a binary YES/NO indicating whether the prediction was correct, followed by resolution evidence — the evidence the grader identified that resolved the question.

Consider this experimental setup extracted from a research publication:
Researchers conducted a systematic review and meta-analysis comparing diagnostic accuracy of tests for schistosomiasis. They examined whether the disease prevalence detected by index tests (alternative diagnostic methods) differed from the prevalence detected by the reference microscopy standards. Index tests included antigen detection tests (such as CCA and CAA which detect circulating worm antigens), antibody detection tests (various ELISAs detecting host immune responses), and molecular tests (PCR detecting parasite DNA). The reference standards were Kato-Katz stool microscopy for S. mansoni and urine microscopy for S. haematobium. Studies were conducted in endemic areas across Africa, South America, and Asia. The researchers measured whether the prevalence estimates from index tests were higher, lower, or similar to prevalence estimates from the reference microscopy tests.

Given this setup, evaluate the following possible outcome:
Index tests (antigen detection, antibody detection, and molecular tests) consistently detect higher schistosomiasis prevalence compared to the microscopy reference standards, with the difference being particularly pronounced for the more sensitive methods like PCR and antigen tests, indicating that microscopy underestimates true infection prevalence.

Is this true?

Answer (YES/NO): NO